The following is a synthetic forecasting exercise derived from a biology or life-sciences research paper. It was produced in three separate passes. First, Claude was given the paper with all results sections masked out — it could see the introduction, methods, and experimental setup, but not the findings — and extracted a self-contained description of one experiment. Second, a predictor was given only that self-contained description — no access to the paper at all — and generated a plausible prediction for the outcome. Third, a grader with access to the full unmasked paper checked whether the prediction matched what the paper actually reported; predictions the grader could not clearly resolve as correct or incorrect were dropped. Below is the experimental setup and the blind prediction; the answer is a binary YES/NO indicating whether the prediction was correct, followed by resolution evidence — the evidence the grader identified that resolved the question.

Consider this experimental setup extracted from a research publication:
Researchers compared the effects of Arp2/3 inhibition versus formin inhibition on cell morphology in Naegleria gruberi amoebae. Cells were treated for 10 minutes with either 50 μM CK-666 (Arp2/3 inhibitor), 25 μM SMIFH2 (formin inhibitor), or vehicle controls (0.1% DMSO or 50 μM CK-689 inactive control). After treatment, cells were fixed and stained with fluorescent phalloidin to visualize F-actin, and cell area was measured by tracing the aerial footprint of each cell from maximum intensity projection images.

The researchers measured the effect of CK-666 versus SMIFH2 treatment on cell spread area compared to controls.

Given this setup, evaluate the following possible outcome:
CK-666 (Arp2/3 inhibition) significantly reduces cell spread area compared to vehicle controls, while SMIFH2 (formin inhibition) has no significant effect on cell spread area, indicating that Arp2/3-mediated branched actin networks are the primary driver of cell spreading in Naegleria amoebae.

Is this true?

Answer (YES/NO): NO